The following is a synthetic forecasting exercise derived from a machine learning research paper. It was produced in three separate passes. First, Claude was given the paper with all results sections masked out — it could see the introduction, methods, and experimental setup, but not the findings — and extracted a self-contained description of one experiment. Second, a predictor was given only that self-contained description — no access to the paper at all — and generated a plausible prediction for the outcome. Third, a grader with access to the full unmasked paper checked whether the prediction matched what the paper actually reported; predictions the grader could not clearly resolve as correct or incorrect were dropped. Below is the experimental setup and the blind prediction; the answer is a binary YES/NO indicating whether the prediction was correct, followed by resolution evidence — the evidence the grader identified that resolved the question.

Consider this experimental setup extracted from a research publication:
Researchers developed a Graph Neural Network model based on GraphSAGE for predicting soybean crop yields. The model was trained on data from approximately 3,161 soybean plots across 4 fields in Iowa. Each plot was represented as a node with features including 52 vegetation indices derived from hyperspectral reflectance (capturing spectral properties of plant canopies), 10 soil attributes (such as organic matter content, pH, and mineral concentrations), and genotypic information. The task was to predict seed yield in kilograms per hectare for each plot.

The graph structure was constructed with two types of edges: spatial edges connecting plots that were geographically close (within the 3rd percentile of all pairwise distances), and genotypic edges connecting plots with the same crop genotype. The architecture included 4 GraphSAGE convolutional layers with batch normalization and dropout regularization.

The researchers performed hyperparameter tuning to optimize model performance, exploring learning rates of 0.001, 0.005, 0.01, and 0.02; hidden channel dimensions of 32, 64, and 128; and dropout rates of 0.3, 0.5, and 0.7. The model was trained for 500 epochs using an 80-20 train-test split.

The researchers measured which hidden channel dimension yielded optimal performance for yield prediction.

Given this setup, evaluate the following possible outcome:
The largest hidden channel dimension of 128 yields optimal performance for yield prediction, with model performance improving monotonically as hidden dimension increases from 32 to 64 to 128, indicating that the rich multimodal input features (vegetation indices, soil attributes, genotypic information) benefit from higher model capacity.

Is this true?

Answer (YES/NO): NO